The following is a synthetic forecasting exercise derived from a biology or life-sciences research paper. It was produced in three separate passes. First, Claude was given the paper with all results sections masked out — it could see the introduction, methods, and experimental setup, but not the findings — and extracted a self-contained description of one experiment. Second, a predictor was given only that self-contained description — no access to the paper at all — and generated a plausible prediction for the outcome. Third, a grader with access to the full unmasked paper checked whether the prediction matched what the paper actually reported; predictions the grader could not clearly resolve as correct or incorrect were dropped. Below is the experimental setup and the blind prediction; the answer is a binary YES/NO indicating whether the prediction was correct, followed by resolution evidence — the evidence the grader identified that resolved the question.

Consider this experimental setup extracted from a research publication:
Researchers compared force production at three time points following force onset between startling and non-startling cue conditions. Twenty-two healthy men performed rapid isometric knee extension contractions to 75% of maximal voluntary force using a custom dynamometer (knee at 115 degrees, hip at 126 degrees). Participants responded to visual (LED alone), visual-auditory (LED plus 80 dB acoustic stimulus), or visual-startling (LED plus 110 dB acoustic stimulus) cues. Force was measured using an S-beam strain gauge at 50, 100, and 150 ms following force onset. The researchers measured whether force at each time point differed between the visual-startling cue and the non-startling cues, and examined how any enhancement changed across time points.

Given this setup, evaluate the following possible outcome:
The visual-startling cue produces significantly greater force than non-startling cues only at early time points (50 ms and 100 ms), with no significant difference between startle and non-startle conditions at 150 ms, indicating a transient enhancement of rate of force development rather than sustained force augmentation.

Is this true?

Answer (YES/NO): NO